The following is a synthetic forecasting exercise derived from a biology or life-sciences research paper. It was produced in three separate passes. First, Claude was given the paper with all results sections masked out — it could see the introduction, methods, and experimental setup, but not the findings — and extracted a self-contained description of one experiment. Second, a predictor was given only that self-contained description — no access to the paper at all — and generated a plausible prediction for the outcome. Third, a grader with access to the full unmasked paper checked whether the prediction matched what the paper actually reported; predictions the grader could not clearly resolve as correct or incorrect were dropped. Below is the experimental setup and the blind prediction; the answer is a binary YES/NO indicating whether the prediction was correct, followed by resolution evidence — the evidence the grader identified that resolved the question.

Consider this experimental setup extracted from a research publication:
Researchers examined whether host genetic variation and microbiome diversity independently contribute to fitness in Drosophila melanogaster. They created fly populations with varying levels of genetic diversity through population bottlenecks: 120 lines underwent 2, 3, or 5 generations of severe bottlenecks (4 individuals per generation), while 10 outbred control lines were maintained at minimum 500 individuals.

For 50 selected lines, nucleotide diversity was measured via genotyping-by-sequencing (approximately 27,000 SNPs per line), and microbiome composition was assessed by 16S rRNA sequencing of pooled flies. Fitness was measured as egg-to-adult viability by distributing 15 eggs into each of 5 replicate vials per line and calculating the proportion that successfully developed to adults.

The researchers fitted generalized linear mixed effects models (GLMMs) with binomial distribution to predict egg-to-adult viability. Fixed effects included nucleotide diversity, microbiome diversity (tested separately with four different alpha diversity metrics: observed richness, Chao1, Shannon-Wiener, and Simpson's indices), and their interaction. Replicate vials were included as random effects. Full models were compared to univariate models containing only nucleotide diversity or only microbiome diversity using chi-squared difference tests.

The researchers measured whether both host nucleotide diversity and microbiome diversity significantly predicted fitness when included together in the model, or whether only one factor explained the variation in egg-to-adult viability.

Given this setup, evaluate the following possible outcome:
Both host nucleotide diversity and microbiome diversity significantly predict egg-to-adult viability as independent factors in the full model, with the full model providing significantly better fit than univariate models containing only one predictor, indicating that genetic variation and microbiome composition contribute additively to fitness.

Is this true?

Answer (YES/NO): NO